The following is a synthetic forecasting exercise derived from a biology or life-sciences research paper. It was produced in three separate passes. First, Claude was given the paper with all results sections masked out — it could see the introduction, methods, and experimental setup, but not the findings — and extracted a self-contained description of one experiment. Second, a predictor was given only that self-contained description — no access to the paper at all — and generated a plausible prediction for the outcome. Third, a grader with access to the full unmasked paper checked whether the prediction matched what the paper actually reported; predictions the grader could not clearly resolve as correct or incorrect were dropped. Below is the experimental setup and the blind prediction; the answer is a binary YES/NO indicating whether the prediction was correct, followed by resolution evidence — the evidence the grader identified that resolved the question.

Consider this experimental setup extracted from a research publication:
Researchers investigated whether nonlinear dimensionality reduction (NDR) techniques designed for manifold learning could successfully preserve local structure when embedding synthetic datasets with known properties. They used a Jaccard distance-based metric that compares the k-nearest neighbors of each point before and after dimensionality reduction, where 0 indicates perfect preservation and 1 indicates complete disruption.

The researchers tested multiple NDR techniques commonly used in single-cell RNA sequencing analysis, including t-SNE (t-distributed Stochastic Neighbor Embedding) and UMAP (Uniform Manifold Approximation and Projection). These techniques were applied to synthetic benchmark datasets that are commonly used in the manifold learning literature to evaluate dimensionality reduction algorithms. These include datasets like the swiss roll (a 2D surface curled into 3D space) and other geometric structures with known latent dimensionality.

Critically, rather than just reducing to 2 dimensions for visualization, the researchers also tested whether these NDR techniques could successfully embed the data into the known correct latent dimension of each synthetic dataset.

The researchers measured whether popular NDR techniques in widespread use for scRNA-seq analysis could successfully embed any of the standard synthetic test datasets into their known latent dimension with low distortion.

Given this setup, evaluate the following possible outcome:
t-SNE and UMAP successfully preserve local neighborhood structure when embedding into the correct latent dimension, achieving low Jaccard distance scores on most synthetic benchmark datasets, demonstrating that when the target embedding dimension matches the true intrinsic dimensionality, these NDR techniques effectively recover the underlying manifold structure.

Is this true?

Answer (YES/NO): NO